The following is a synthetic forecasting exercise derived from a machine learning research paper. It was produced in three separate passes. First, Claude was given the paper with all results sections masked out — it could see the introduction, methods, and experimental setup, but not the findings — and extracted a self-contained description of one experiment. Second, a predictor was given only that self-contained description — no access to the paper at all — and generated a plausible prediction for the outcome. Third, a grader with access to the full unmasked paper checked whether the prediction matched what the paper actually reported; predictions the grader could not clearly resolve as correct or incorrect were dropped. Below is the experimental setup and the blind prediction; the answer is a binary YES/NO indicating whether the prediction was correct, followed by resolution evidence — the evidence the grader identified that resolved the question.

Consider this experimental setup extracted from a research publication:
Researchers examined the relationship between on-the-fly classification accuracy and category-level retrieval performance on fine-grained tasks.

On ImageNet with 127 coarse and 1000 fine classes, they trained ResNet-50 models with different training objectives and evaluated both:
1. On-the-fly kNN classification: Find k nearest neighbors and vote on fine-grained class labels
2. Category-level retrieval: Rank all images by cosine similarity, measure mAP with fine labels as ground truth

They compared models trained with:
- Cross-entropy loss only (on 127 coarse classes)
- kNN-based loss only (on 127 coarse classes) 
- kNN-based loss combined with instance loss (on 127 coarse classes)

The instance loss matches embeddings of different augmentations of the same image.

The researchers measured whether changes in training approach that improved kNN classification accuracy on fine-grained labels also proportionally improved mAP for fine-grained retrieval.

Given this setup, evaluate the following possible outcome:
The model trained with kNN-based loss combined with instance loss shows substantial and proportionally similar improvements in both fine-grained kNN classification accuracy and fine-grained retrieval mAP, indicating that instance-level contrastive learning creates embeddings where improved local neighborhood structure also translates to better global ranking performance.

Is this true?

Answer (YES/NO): NO